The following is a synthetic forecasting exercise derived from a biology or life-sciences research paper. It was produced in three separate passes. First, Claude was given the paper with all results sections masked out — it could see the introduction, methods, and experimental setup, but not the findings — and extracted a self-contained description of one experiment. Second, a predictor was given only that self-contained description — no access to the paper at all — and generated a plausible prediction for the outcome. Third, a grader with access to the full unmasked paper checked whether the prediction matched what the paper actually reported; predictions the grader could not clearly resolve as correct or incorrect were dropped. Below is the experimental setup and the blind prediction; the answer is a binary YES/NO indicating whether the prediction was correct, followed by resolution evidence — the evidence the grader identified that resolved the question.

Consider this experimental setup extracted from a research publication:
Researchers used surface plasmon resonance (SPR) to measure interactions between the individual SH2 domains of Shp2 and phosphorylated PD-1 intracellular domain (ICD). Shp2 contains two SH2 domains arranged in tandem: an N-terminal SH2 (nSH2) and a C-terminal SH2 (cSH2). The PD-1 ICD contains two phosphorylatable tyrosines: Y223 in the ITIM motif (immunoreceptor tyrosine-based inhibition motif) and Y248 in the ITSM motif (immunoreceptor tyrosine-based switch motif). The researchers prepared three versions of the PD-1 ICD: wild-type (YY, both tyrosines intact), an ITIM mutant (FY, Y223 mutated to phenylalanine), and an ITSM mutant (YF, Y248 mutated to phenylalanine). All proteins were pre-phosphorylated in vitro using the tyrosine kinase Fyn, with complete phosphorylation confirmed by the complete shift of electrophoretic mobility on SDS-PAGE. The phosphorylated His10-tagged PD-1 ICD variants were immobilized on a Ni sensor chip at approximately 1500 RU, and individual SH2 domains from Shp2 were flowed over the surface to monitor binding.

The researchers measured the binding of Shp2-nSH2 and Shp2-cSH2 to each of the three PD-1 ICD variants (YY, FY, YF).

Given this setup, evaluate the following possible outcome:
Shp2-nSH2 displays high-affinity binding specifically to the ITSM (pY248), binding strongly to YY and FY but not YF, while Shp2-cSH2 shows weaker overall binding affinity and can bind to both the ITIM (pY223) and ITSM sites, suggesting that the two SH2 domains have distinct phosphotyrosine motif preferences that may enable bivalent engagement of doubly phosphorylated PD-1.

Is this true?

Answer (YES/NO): NO